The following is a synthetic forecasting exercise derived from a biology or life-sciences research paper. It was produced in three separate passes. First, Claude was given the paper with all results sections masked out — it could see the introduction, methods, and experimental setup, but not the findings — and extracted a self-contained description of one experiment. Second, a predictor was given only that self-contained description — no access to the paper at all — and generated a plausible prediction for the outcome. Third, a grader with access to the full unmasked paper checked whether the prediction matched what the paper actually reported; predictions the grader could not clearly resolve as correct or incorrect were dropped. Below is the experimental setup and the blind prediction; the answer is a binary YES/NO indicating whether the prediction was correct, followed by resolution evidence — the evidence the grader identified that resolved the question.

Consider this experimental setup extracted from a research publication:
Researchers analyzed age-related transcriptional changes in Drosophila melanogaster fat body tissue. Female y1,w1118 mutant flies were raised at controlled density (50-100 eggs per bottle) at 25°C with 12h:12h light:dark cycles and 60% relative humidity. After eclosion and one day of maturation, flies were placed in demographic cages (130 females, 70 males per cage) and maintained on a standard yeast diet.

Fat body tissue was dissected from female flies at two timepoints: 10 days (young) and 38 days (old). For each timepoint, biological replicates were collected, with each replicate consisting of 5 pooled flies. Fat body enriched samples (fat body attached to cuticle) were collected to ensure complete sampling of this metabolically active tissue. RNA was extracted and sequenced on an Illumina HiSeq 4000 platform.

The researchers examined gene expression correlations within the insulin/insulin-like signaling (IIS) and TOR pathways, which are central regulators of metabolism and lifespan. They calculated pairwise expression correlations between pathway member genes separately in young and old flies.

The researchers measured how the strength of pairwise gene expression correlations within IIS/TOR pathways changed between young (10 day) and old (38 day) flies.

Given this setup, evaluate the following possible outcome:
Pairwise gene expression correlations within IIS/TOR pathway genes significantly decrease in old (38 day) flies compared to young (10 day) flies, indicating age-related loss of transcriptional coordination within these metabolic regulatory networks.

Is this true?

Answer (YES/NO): NO